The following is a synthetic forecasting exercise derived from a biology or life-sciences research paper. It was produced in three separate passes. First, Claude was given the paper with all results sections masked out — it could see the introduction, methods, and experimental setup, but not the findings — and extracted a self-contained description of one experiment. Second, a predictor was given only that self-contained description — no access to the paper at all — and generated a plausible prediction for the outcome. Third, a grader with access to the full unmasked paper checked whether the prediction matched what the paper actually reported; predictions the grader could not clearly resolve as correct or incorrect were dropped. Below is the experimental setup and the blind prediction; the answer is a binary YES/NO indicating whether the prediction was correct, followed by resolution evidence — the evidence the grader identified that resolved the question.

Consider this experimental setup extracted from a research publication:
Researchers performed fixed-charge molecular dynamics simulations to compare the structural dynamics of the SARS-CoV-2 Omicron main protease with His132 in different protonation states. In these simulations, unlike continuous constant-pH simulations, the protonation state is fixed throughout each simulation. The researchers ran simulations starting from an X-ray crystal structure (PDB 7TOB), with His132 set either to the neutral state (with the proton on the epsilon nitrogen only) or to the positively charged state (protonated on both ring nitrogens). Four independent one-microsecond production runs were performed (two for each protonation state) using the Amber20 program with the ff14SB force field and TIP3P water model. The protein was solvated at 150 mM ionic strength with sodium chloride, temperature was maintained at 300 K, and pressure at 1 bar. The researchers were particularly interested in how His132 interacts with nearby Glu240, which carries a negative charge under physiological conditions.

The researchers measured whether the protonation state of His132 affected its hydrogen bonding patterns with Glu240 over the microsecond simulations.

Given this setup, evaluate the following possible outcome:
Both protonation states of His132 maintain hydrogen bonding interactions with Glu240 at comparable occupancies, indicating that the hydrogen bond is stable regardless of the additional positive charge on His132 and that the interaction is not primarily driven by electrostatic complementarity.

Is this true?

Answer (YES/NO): NO